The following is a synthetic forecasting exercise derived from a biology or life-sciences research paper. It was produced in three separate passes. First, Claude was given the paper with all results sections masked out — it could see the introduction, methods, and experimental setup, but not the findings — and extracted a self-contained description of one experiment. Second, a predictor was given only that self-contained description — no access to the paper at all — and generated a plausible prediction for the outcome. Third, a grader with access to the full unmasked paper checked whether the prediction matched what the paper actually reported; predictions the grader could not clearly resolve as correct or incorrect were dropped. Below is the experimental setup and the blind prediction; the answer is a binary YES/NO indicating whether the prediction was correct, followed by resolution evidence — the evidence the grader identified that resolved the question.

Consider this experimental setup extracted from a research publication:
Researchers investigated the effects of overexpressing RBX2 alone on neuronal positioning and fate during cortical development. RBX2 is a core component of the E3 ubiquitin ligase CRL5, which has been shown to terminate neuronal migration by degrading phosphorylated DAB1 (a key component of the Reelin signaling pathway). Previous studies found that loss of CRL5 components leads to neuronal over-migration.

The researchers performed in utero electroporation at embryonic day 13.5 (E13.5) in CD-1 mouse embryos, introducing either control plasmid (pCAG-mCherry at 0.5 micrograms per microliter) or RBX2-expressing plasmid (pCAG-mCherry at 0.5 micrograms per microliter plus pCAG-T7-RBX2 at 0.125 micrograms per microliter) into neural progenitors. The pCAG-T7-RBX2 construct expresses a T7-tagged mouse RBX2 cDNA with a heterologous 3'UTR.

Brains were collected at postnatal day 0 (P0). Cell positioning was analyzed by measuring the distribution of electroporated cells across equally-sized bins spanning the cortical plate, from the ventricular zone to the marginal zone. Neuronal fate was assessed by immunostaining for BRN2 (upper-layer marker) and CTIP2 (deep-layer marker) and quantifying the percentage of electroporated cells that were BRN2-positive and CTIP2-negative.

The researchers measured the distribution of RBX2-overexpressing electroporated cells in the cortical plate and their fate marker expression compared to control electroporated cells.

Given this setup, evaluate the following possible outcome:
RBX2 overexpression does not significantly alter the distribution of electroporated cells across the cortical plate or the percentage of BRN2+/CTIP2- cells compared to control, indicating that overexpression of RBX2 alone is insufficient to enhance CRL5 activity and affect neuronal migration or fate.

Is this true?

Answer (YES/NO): YES